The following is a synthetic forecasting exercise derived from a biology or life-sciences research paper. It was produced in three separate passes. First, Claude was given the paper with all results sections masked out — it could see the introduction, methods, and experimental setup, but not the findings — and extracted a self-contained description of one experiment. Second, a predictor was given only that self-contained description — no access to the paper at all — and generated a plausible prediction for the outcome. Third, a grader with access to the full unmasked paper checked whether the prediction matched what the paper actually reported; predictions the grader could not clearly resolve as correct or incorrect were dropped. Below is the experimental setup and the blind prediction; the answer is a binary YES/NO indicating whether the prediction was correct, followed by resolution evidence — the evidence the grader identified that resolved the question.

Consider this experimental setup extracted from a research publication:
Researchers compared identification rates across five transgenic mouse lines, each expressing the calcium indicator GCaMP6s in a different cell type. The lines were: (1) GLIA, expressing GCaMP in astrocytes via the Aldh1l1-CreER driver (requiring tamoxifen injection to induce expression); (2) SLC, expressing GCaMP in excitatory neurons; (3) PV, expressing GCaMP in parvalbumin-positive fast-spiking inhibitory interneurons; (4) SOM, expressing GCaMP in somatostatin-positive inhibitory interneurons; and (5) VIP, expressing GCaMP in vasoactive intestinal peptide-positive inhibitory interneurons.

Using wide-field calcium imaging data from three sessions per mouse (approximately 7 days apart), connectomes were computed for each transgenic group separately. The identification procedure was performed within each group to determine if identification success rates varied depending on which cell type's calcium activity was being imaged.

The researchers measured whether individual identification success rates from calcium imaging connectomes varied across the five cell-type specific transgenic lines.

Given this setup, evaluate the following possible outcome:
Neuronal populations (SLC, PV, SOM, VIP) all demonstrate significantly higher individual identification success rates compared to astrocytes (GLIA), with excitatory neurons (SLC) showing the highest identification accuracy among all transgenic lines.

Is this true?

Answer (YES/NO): NO